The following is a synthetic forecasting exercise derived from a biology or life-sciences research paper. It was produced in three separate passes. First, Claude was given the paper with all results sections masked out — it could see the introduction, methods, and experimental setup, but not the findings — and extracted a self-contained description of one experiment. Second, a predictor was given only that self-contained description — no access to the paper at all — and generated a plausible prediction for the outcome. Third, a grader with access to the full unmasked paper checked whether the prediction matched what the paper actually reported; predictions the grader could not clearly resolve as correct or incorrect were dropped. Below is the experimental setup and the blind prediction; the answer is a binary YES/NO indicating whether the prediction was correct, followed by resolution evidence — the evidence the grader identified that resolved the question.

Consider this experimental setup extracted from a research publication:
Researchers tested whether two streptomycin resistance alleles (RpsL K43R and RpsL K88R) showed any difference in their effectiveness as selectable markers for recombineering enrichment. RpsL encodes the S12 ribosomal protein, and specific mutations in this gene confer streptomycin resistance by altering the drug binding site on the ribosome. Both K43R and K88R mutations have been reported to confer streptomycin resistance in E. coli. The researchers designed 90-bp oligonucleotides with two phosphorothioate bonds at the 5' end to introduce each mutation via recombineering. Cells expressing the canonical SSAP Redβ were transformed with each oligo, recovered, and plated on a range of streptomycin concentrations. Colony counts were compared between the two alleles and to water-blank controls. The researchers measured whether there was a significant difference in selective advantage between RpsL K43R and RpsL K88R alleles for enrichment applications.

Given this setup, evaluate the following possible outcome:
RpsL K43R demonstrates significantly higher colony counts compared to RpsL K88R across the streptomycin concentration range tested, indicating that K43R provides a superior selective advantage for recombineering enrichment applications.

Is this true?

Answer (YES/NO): NO